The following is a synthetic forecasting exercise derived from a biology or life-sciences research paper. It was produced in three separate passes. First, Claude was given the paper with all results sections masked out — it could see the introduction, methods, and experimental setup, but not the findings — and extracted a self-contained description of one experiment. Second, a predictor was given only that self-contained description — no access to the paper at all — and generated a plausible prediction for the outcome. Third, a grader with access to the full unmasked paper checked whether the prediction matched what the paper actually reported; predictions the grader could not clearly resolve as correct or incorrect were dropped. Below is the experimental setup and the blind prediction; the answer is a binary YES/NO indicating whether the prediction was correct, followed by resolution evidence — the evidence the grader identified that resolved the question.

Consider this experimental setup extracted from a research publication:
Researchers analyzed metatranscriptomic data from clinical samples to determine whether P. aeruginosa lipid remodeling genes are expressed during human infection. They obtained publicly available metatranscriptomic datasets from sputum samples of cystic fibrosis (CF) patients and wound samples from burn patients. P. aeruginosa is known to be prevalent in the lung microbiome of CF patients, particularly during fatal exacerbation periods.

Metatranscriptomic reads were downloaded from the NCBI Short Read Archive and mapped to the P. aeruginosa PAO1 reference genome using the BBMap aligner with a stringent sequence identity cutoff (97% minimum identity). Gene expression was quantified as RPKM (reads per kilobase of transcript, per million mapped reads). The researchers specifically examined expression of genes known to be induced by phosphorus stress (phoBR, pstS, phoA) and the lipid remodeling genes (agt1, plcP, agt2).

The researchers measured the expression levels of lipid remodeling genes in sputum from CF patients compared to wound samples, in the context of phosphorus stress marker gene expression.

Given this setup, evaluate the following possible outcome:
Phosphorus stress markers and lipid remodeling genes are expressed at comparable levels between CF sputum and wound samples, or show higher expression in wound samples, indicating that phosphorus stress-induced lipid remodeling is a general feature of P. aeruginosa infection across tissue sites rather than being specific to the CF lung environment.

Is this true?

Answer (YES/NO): NO